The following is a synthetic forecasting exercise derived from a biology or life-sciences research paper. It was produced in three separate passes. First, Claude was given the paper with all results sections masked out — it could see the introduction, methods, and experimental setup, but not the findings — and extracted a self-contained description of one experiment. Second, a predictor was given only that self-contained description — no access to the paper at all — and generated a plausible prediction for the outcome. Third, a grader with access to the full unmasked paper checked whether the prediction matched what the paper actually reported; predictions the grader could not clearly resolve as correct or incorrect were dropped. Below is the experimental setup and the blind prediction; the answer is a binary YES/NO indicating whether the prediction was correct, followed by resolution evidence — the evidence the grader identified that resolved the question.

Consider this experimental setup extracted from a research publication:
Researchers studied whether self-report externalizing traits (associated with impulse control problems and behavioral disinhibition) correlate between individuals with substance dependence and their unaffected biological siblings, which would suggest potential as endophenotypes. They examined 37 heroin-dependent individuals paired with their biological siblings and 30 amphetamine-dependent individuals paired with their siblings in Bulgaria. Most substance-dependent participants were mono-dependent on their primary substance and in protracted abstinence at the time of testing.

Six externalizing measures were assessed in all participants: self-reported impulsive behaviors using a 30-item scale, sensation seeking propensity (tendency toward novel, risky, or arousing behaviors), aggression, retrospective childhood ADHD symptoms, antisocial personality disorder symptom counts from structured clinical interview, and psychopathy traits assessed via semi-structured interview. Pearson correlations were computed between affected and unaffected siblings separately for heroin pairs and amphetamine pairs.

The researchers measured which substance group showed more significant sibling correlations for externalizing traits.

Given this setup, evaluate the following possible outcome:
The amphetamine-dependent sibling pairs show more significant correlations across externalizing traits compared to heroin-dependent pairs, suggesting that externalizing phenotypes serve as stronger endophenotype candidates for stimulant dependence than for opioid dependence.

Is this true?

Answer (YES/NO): YES